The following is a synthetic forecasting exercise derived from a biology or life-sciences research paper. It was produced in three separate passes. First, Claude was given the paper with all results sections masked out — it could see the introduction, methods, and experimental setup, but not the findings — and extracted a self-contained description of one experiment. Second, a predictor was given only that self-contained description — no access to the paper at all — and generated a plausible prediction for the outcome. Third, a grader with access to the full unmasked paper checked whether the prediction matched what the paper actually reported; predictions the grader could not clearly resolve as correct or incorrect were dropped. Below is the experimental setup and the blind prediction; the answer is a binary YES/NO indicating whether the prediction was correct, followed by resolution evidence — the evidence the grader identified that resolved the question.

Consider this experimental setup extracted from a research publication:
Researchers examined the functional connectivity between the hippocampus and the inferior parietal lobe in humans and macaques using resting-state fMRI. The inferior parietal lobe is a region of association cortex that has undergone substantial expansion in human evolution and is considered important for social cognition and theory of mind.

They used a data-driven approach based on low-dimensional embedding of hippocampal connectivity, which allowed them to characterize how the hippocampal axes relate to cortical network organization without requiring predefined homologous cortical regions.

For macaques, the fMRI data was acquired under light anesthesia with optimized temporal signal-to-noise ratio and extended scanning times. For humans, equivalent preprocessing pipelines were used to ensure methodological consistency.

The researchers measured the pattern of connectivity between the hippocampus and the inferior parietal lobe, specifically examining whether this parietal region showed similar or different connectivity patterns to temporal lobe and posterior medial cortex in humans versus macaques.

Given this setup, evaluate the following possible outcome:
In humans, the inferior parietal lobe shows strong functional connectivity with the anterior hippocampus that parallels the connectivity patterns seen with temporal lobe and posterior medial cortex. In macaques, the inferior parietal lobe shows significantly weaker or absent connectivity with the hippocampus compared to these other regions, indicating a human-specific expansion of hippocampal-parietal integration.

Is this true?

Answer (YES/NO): NO